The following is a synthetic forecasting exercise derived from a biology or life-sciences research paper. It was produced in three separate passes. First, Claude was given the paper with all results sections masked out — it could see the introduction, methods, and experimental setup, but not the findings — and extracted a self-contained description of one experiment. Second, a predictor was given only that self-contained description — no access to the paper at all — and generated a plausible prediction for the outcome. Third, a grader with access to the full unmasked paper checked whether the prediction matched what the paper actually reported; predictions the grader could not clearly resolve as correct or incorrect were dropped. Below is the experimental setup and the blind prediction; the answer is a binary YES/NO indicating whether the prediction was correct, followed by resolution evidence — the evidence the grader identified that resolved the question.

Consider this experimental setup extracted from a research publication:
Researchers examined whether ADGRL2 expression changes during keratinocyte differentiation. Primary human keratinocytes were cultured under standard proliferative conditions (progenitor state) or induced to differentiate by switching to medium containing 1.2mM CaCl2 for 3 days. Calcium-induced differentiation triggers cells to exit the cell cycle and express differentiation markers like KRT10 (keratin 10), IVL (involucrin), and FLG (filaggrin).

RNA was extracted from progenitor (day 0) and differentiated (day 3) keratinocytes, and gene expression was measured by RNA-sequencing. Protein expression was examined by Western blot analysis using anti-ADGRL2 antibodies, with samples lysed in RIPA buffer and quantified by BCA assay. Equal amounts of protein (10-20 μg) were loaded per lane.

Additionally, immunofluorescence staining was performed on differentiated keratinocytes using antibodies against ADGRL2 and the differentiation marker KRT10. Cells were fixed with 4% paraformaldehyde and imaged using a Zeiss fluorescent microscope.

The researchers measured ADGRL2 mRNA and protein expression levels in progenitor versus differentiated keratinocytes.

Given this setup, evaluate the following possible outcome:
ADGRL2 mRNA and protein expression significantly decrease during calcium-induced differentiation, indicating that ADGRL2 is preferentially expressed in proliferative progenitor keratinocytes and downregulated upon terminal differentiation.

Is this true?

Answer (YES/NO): NO